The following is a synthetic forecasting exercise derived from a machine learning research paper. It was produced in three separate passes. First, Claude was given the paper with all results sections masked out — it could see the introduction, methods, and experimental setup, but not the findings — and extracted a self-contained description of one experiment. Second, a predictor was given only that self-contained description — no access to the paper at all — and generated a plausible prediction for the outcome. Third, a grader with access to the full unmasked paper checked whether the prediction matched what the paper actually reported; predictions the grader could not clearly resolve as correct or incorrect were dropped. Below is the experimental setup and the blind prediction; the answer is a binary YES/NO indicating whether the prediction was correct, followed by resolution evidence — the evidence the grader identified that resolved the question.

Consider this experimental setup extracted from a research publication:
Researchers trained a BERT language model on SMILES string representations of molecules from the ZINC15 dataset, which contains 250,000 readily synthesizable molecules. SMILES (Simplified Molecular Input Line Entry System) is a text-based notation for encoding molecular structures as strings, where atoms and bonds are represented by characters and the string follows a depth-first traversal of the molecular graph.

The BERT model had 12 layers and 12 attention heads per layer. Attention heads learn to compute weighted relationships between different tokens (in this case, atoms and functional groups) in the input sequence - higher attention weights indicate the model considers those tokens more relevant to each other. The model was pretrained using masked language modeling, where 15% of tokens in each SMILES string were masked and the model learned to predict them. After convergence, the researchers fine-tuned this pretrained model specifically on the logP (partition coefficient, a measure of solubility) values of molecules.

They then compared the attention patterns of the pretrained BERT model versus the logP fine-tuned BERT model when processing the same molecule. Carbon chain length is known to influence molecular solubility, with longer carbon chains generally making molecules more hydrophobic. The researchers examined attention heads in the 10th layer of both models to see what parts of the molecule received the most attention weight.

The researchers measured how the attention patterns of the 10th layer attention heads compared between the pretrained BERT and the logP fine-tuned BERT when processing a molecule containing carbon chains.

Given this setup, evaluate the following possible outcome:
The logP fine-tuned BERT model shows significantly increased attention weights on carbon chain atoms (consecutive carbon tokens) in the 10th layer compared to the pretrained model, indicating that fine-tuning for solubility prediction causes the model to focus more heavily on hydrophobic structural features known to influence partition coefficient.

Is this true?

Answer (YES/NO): YES